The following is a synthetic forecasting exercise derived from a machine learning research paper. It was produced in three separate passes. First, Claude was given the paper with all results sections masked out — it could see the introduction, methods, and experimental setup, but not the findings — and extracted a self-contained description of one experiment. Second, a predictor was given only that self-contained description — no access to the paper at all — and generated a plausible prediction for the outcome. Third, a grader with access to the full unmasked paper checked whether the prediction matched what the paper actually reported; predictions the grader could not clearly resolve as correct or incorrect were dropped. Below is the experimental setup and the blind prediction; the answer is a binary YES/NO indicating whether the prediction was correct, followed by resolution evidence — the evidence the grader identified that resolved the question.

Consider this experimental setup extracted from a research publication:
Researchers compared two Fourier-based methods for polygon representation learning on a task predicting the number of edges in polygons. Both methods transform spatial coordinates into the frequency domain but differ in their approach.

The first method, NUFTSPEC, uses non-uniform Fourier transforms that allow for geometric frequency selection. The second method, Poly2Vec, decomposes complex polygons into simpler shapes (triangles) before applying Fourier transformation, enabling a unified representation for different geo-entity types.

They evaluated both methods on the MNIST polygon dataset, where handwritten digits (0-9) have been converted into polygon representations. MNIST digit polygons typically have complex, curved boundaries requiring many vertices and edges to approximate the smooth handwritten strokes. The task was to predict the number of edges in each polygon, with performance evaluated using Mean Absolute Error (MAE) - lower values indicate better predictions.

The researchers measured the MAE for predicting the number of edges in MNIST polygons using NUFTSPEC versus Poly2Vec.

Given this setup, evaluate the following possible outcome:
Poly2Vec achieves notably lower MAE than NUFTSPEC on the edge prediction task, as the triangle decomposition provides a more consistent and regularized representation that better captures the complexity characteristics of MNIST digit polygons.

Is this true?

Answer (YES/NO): NO